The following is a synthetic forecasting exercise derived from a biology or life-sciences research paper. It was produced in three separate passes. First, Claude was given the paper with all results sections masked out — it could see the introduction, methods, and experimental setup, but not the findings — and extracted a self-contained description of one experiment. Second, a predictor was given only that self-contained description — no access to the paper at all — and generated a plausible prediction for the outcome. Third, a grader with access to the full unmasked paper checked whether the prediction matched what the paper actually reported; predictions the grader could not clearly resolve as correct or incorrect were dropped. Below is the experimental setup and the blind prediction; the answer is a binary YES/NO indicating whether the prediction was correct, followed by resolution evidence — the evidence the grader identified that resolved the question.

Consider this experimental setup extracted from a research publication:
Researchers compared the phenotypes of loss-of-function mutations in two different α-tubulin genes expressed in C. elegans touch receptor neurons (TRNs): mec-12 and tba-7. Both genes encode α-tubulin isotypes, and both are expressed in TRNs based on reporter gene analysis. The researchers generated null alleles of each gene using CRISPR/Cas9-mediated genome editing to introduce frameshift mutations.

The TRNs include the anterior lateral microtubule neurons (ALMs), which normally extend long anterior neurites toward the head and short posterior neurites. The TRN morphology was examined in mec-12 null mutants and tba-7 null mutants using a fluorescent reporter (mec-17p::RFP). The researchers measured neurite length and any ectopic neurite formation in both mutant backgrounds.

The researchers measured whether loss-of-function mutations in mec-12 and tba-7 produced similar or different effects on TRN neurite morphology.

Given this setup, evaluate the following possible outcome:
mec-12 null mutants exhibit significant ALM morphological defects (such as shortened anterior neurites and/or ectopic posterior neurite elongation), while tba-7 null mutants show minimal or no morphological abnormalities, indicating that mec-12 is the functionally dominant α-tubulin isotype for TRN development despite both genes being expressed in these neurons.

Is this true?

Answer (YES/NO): NO